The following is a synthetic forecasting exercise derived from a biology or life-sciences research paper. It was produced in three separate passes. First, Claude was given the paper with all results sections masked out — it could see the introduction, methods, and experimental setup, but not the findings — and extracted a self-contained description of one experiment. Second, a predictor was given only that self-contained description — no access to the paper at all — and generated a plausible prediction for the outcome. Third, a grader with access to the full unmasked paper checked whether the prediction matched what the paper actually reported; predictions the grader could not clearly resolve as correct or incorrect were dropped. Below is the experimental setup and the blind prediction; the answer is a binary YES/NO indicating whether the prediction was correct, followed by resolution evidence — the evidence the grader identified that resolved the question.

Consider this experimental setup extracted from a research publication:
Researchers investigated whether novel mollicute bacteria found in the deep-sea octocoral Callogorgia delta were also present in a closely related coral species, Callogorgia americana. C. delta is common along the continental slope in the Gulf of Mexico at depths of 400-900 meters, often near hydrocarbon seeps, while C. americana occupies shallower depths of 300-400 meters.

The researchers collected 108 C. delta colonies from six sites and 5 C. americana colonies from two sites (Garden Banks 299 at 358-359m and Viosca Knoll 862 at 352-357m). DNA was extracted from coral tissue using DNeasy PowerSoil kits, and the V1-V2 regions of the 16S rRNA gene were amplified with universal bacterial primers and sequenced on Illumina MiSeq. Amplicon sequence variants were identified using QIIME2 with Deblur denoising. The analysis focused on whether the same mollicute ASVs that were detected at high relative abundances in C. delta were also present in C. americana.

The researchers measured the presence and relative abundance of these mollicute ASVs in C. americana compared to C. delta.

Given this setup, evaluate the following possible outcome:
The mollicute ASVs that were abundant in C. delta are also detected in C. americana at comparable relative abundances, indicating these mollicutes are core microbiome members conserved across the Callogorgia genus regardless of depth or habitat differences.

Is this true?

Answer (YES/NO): NO